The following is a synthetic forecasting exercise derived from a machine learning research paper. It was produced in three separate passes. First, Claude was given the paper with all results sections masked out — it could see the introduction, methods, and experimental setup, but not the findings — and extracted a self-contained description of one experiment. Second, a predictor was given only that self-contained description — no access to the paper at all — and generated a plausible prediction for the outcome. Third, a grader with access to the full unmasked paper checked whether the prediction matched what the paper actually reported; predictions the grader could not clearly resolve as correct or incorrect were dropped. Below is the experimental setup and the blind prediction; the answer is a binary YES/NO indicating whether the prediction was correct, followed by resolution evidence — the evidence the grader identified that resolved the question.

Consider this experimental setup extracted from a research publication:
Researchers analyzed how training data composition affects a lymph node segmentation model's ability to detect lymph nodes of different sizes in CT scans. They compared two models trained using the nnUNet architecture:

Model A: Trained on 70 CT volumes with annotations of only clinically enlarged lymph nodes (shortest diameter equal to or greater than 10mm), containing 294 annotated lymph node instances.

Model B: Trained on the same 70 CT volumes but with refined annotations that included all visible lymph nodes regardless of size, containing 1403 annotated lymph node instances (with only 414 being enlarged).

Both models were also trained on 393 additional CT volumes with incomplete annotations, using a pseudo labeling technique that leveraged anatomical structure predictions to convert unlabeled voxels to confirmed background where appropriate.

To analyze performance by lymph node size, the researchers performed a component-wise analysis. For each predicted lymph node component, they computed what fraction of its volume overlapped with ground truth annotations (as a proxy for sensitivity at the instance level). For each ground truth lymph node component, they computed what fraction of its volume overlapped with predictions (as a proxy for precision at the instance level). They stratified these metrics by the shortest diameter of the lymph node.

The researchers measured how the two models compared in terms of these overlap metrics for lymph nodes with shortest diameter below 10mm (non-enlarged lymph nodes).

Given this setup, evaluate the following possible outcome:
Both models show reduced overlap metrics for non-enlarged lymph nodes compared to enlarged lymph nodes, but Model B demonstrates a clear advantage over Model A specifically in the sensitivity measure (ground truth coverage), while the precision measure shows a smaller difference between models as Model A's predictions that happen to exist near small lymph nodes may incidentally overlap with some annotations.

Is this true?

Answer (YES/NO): NO